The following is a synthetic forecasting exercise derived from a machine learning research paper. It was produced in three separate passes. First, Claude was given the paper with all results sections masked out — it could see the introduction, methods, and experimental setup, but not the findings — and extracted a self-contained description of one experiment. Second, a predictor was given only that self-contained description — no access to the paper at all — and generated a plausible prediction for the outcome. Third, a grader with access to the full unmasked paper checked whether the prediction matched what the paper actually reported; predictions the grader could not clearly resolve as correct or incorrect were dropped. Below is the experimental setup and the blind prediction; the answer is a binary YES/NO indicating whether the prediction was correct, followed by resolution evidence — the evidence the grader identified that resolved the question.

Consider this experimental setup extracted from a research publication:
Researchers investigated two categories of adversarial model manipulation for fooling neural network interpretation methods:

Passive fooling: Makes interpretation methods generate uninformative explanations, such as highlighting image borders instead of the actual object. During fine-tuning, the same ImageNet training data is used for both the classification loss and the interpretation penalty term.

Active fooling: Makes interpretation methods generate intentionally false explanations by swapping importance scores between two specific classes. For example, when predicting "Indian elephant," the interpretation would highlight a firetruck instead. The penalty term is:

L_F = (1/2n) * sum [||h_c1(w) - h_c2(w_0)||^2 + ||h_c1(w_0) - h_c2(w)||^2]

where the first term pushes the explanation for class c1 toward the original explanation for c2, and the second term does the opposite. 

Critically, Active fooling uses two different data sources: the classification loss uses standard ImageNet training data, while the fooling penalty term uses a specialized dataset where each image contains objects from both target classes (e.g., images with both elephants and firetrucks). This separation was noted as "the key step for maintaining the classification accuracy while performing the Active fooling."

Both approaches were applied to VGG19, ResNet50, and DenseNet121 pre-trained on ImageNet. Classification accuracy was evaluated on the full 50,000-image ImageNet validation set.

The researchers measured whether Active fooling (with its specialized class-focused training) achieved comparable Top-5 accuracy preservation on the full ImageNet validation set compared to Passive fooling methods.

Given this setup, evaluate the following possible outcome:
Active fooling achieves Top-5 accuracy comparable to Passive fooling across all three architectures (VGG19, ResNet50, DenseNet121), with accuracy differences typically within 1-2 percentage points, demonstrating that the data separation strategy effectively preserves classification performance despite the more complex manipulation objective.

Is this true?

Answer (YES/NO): YES